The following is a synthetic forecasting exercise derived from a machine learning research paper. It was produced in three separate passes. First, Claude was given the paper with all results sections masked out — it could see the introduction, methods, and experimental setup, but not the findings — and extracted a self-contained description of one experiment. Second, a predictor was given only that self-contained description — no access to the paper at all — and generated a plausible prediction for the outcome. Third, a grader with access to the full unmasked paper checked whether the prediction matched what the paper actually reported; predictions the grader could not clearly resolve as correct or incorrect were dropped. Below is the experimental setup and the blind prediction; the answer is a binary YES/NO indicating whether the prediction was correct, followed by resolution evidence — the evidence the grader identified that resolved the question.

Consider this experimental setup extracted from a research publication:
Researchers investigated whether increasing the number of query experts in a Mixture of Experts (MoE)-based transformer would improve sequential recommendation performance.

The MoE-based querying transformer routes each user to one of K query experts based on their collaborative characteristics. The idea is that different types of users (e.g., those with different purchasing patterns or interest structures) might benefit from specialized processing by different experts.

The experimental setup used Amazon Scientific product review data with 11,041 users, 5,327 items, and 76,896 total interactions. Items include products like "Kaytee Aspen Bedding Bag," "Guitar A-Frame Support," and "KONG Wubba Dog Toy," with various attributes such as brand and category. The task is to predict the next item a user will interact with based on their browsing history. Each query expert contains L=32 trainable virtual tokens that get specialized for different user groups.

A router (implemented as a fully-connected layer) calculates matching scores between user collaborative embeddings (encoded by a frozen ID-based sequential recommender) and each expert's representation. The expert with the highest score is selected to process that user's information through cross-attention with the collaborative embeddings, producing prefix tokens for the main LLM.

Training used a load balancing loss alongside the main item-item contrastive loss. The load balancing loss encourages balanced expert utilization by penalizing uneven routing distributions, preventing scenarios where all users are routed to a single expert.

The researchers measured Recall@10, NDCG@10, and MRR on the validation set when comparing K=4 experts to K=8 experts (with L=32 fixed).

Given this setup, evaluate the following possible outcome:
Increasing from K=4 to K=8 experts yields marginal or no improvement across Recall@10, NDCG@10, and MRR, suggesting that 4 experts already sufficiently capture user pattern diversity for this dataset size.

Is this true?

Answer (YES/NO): NO